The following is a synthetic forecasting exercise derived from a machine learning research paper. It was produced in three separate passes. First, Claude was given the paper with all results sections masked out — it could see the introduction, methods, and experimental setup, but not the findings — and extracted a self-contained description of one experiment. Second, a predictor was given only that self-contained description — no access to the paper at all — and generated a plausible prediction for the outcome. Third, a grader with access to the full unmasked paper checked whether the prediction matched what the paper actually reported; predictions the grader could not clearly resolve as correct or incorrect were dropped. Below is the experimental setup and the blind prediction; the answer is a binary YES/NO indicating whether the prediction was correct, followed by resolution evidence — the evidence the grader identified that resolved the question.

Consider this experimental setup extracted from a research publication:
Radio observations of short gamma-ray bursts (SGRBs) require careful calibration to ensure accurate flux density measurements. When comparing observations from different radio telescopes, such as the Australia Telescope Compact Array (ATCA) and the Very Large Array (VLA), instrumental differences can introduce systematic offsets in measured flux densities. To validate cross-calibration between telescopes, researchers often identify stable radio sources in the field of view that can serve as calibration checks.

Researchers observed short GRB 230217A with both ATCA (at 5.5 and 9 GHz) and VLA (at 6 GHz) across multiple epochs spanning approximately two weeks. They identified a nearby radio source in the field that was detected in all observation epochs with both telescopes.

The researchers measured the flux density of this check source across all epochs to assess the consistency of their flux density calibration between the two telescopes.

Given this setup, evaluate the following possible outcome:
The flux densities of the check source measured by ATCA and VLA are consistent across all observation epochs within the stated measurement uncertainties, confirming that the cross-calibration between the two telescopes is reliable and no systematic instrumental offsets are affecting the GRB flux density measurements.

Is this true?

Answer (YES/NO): NO